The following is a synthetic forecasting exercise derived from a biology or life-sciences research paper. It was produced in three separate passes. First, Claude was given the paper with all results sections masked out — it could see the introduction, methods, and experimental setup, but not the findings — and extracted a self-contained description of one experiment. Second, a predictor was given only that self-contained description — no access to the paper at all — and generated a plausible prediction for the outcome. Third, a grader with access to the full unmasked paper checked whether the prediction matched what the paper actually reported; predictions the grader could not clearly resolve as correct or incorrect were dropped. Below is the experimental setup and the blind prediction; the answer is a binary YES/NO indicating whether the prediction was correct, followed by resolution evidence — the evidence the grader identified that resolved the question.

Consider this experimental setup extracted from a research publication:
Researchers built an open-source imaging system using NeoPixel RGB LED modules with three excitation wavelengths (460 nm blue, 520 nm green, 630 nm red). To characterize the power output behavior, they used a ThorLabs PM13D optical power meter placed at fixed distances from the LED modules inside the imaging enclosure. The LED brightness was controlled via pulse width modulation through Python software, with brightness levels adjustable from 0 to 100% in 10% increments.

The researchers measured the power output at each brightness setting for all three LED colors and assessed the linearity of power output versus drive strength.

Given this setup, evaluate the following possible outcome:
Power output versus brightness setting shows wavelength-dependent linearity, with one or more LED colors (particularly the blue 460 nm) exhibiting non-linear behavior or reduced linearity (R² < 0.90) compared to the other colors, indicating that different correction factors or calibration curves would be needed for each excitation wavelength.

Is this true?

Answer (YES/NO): NO